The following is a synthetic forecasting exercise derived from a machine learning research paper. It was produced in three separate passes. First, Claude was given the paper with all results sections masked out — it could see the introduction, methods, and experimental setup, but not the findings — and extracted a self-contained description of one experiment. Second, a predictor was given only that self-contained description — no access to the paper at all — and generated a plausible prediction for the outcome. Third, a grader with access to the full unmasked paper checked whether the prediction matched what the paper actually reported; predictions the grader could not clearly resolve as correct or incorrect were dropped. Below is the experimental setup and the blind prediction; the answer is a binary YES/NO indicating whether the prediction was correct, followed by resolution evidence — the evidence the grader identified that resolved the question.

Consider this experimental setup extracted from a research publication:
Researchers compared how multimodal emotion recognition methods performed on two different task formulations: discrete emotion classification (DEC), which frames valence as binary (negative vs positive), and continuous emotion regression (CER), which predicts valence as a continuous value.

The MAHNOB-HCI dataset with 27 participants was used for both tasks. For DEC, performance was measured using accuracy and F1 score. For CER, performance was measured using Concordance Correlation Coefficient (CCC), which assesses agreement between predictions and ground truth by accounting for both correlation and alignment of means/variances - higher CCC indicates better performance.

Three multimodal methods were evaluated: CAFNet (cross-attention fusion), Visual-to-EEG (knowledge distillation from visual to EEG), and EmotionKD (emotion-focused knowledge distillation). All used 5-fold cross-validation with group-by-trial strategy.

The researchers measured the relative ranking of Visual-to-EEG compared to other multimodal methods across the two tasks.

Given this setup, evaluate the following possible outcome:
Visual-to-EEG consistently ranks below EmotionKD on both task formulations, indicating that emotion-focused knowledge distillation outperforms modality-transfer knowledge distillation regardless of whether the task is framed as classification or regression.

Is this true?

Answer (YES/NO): NO